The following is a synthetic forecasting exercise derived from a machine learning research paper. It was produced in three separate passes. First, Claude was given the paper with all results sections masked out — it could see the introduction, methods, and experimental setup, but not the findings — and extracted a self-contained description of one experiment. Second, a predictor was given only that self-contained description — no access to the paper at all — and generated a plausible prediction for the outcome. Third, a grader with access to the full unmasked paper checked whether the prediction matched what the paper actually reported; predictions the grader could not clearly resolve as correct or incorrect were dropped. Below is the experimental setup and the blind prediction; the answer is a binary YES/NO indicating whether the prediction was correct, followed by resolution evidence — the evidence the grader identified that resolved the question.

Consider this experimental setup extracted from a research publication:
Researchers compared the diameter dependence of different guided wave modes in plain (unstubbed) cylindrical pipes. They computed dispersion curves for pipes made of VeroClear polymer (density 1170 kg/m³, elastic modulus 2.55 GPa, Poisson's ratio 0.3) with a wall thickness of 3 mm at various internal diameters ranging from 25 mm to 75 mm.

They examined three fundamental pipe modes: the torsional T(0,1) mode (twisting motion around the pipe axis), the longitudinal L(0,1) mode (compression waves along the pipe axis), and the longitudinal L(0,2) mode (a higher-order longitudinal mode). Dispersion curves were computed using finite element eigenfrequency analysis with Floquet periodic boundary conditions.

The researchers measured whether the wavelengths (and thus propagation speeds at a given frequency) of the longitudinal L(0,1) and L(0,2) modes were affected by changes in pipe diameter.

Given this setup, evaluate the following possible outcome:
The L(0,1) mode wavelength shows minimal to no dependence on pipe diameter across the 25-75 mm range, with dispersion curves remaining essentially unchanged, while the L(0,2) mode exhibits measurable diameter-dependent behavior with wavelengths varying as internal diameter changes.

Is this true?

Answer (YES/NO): NO